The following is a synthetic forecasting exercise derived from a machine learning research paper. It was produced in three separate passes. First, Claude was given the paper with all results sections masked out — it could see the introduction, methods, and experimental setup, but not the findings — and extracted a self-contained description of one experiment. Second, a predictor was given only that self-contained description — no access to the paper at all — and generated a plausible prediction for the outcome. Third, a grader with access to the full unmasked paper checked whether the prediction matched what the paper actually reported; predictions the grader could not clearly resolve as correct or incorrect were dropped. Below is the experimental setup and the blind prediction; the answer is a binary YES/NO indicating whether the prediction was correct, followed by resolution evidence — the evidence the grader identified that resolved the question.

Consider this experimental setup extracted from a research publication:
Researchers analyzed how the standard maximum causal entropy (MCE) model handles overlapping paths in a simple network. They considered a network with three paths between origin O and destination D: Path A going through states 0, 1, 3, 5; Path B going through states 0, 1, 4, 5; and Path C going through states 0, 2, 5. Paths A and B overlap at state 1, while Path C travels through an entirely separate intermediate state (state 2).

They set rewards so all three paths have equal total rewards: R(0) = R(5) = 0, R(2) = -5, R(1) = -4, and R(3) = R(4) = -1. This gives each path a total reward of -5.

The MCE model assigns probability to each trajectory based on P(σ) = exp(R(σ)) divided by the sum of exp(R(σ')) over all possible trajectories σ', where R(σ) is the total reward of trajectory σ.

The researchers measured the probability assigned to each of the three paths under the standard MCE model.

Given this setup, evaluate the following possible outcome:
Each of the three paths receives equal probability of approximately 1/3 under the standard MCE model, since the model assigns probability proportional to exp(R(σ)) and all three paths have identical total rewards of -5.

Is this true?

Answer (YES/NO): YES